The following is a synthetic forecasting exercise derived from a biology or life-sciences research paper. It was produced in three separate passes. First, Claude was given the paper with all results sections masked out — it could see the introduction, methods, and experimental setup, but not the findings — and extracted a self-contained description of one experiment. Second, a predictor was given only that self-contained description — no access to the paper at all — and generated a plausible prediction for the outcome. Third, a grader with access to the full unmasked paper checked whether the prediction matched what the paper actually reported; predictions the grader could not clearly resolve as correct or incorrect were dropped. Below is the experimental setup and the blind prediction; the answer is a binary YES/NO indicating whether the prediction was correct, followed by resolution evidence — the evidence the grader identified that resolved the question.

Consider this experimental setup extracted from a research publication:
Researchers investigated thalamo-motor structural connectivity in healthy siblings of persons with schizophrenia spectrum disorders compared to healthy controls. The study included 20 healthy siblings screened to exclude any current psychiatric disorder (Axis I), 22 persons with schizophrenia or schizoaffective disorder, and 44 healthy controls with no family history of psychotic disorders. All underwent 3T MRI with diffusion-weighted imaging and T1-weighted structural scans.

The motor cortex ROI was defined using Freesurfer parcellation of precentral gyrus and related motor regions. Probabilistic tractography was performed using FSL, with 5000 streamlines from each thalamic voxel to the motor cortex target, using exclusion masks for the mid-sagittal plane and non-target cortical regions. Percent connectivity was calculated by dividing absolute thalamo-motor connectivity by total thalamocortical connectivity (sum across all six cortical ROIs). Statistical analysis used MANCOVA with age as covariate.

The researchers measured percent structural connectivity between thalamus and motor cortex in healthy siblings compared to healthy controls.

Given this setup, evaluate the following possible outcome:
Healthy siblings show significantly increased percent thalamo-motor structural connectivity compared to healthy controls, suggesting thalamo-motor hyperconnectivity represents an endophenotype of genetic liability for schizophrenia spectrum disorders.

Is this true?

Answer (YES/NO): NO